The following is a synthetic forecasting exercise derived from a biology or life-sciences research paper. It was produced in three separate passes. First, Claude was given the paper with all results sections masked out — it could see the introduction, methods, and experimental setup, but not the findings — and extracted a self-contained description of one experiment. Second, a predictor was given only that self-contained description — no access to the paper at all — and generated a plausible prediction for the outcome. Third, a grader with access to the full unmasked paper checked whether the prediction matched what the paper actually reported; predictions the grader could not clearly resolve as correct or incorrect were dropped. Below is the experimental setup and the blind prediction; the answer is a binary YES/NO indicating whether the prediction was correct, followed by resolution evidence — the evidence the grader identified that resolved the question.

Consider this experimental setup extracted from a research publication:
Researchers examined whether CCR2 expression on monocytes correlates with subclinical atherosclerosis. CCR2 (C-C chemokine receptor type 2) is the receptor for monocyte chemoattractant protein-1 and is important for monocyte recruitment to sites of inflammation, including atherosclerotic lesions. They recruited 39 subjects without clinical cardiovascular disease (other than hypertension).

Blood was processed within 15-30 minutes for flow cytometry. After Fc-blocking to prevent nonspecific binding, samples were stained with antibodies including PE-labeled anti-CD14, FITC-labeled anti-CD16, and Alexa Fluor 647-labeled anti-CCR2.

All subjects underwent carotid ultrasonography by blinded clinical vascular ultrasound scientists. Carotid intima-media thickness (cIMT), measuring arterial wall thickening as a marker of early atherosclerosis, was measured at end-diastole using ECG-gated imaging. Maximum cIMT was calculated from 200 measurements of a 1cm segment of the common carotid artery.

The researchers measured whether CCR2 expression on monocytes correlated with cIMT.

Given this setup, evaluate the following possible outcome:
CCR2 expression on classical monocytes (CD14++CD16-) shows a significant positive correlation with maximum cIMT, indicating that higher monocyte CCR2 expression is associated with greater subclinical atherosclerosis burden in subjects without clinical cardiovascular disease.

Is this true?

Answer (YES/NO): NO